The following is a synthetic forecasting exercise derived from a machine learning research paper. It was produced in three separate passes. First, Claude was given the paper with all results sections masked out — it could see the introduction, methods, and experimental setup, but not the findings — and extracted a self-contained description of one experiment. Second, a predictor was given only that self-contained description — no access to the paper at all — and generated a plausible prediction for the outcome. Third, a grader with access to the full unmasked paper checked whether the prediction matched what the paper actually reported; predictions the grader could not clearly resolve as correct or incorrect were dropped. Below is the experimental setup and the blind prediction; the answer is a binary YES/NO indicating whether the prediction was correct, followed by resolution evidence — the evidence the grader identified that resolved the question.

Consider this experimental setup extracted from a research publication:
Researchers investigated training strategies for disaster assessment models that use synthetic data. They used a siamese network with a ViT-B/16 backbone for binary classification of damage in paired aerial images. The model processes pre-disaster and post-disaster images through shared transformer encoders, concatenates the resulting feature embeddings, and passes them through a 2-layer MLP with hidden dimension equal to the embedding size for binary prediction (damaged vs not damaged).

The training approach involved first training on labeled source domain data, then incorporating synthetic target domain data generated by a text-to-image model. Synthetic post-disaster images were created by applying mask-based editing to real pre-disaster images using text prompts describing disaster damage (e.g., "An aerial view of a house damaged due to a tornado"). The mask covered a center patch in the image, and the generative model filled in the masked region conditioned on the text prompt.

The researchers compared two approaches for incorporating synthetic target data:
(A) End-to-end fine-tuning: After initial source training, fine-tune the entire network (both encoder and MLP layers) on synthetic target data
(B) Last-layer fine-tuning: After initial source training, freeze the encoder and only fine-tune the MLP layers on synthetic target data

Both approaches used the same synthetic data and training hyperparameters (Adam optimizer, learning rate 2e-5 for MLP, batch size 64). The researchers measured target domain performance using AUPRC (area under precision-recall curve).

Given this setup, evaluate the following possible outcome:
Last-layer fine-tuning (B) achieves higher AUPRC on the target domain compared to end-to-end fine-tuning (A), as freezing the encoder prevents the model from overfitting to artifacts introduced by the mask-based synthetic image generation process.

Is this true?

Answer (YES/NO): YES